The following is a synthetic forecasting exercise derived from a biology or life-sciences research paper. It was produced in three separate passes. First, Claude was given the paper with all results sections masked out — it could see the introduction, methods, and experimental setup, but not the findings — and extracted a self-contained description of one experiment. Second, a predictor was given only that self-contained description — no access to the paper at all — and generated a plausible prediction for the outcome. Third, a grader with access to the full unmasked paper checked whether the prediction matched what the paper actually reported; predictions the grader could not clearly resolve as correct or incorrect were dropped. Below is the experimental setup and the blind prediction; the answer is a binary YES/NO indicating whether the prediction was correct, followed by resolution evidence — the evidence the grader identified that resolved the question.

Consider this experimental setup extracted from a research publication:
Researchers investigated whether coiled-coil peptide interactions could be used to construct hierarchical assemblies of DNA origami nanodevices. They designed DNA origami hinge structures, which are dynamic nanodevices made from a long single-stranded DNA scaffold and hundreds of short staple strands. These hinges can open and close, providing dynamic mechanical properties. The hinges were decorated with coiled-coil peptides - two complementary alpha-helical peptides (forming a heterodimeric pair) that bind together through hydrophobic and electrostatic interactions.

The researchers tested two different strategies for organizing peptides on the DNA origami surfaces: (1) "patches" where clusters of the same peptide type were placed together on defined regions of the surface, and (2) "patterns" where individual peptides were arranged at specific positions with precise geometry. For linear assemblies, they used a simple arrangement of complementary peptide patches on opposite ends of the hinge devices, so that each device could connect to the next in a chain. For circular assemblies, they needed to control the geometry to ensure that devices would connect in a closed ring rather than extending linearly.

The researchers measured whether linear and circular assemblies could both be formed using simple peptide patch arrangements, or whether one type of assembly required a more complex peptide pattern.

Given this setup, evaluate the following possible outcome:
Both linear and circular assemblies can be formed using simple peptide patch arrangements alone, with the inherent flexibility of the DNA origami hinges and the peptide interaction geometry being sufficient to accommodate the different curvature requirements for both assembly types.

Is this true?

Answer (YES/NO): NO